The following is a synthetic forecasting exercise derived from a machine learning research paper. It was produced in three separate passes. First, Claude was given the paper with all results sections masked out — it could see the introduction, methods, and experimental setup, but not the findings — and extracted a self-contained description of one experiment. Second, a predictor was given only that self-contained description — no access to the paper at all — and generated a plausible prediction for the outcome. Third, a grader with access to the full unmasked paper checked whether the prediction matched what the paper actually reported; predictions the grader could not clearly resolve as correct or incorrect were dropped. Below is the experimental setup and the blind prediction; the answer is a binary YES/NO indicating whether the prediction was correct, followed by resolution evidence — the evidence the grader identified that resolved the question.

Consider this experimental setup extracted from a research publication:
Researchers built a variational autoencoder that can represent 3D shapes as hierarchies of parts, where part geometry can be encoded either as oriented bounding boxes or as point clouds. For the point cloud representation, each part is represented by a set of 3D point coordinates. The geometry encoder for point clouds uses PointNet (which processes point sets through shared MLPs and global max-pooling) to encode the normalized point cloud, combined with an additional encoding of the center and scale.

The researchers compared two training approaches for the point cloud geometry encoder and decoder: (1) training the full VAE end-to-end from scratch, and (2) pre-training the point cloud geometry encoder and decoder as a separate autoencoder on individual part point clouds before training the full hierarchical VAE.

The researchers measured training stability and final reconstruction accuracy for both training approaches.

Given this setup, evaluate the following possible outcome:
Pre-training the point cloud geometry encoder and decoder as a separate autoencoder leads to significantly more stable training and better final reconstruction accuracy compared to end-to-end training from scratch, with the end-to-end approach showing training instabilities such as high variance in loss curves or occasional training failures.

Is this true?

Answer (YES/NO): NO